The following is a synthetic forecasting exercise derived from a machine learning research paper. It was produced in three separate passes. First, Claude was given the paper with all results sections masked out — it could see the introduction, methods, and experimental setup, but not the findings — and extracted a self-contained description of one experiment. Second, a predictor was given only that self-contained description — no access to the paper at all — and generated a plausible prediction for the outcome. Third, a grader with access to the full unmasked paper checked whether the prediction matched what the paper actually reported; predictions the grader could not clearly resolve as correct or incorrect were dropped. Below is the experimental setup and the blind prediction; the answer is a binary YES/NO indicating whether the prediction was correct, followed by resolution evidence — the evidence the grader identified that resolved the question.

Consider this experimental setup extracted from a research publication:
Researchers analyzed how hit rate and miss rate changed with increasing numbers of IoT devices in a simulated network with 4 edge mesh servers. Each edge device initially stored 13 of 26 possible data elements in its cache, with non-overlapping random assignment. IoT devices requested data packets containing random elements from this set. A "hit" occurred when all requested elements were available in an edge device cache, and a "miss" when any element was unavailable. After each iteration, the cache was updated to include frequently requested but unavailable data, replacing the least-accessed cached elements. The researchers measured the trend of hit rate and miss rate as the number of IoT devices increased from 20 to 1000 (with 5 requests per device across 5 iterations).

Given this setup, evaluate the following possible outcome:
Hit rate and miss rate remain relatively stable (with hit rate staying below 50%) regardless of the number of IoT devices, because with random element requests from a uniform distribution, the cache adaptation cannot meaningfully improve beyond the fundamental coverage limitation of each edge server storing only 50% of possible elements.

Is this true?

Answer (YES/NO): NO